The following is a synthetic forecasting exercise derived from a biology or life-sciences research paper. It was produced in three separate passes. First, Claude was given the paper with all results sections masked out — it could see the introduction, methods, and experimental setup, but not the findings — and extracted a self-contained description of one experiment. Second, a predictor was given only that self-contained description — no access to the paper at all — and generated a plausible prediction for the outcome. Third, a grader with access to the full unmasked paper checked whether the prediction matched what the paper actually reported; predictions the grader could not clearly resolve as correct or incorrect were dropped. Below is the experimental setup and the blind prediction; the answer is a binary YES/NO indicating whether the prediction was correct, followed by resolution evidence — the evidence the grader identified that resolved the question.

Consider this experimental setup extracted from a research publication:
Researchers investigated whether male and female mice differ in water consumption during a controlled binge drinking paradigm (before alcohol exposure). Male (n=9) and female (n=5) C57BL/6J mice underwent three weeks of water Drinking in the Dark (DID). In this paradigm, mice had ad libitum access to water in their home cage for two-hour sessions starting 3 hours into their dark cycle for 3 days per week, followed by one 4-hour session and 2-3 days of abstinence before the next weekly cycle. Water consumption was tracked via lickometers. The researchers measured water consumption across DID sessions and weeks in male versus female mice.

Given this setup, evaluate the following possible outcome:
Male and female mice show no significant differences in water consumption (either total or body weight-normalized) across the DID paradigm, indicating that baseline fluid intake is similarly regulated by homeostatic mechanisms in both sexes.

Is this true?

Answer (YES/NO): YES